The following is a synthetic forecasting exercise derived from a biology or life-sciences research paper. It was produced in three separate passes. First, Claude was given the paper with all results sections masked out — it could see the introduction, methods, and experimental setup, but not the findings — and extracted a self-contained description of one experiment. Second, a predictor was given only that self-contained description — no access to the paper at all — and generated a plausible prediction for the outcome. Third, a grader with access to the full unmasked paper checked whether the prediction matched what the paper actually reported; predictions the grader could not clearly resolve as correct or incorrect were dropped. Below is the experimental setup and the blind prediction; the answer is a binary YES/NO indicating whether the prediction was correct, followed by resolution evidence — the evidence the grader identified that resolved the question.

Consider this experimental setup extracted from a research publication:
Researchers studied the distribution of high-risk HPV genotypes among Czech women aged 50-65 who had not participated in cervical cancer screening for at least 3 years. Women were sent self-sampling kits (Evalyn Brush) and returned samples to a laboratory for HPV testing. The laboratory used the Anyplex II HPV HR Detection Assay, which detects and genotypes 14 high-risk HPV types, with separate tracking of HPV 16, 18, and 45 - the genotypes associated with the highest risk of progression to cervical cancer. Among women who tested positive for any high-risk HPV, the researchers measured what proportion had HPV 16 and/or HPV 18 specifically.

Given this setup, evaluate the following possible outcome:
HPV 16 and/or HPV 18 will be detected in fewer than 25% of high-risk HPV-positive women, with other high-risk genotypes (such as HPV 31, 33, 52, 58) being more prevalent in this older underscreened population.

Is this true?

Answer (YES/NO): NO